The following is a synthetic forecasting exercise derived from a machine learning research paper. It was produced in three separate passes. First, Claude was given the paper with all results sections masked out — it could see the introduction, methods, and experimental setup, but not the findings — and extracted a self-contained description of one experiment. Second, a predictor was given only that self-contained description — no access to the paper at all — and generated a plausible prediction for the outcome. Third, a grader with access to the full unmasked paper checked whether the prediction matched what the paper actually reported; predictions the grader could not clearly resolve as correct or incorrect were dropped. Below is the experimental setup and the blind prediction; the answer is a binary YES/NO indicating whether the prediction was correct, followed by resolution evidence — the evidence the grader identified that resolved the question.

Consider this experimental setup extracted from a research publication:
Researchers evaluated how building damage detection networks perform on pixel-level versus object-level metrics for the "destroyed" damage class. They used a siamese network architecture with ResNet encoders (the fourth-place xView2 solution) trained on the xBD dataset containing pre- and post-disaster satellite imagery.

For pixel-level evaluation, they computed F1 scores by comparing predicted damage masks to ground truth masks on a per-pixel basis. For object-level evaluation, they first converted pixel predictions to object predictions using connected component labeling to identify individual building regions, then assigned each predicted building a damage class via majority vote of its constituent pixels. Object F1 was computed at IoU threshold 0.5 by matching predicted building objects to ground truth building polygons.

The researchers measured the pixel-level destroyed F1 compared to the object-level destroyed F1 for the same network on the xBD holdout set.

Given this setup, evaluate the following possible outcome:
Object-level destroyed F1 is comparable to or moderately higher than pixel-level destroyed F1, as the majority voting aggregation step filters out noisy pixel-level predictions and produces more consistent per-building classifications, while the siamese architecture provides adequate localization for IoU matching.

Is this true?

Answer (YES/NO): NO